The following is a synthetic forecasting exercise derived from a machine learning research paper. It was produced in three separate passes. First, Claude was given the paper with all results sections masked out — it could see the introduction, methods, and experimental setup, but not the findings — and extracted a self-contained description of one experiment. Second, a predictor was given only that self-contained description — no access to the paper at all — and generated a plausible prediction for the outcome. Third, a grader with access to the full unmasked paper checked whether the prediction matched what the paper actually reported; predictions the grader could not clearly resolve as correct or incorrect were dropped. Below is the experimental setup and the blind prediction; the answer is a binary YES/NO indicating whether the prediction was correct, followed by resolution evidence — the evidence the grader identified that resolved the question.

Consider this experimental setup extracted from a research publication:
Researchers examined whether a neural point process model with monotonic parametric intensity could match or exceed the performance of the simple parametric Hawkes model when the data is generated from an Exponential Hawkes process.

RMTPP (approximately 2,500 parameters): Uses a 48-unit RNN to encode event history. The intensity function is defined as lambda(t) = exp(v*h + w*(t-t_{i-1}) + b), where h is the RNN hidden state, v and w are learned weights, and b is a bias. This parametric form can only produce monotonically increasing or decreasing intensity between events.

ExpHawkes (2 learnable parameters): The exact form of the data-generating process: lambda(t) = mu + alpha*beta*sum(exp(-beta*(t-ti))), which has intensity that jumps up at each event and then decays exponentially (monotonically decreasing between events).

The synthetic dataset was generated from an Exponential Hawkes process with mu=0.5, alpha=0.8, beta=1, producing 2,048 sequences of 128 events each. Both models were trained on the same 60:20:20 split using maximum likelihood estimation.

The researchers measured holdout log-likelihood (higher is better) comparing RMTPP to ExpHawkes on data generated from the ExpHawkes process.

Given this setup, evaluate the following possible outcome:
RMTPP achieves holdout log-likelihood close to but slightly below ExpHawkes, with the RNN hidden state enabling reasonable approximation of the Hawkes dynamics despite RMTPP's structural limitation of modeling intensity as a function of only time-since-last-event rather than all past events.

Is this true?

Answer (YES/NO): NO